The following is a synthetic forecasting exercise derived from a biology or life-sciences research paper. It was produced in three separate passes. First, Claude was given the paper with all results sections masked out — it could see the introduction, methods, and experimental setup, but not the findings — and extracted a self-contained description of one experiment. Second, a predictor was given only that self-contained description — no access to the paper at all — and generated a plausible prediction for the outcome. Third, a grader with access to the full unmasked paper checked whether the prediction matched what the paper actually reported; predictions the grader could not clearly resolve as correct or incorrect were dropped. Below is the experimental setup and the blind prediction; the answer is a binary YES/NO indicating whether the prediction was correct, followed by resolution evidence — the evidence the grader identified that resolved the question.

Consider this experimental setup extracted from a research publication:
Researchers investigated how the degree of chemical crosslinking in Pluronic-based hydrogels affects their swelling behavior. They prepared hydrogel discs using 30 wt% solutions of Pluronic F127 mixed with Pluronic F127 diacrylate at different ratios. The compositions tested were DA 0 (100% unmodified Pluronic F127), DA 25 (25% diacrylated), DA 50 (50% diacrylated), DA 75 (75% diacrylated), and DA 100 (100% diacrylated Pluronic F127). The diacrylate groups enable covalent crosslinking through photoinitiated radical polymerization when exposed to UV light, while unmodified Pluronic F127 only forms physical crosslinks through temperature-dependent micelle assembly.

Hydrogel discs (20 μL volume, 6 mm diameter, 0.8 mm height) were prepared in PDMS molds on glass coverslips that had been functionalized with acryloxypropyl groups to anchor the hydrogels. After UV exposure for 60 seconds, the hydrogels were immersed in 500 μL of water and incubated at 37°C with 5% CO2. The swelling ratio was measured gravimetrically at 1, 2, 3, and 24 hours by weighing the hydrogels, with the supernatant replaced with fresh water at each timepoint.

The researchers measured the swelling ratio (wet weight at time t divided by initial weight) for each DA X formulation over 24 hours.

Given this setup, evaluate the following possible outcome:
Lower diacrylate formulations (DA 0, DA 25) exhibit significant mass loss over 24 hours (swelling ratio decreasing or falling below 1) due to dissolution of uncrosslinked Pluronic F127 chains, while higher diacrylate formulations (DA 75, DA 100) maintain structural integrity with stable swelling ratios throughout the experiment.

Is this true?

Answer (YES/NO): NO